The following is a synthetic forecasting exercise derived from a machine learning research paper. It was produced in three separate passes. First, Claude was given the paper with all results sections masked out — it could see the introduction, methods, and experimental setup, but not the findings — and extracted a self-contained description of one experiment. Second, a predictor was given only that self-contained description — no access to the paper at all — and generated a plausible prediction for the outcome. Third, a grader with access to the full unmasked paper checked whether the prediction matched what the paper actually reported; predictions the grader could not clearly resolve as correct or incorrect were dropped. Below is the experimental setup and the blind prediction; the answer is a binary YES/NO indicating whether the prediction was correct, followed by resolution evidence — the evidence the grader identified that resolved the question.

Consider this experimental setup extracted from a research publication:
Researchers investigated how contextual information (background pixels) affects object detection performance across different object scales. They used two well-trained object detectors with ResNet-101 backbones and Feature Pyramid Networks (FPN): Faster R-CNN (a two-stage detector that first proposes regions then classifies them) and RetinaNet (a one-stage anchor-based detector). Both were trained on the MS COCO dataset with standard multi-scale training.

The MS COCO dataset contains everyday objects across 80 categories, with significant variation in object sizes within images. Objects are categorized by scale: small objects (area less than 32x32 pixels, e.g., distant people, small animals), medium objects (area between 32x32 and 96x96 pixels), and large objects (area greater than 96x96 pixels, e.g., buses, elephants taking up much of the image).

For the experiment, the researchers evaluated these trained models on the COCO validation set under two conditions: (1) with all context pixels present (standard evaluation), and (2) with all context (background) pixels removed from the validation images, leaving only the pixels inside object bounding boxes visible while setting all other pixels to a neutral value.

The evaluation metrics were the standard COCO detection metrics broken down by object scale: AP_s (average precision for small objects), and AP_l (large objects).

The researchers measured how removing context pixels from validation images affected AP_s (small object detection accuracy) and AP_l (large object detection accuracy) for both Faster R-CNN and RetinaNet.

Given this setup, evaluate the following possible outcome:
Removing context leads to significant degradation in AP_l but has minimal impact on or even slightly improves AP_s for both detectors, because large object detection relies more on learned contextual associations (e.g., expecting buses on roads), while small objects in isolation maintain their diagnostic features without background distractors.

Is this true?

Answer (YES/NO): NO